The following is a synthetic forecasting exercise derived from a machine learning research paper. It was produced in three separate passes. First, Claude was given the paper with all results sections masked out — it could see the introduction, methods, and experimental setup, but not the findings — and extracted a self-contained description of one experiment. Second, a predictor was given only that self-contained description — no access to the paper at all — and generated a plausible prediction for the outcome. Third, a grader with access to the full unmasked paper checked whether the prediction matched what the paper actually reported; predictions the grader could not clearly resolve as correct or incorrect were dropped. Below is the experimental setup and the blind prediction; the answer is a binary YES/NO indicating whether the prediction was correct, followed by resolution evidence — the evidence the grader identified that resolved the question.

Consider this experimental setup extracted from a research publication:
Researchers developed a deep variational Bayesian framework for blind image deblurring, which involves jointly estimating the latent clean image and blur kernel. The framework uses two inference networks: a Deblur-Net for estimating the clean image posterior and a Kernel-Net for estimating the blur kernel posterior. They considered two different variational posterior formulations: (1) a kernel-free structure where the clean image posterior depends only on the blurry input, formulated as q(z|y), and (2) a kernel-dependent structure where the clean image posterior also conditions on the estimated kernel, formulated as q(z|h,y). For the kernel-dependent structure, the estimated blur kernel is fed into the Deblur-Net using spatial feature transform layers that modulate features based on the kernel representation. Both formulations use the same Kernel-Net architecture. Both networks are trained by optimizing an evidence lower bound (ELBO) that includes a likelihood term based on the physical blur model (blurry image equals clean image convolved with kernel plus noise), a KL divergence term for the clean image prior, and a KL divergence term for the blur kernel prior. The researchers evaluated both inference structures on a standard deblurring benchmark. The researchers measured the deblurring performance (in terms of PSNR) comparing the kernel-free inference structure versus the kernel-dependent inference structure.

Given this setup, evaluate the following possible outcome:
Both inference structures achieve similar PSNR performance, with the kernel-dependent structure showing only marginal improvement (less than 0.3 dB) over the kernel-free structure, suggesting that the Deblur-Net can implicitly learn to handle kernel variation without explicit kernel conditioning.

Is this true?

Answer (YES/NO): NO